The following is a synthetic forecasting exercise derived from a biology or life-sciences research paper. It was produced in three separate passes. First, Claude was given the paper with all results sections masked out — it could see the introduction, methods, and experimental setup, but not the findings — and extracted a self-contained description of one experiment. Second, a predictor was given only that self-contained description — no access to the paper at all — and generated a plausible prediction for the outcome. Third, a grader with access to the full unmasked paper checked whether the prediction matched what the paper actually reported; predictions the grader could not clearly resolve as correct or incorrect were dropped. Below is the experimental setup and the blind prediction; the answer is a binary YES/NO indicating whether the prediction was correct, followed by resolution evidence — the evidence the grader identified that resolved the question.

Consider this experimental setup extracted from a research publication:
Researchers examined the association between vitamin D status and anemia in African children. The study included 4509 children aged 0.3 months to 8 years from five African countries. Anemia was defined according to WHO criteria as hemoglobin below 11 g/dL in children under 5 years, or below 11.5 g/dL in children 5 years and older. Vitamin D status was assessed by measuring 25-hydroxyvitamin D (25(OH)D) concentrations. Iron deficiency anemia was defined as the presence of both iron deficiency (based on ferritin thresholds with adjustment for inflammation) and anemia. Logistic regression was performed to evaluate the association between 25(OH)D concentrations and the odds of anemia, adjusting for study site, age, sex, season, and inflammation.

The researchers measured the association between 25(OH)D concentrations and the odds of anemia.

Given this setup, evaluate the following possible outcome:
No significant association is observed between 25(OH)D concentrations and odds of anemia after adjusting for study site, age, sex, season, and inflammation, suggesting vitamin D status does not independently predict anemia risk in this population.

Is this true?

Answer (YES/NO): YES